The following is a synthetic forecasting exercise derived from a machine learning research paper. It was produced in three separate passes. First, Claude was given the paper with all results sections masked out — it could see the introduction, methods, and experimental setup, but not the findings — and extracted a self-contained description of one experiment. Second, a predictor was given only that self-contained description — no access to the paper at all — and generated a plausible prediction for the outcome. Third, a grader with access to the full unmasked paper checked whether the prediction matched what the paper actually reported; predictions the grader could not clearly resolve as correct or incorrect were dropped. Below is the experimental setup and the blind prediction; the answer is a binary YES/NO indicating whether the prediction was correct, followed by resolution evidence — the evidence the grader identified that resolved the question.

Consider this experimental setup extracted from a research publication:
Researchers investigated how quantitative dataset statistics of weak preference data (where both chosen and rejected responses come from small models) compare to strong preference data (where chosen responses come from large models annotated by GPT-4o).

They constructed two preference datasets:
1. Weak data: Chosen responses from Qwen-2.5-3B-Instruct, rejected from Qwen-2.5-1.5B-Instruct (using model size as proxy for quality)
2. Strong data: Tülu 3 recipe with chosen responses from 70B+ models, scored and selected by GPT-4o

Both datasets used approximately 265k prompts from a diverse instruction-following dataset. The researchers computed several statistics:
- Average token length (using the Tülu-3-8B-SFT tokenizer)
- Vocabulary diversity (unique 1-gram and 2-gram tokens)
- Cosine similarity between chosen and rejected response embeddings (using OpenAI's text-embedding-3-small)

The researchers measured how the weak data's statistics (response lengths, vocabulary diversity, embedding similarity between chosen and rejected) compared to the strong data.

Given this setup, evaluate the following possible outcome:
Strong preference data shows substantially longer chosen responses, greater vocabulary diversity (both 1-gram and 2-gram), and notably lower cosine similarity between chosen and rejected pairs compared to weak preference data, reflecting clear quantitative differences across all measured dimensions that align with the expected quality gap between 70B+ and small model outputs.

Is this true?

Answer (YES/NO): NO